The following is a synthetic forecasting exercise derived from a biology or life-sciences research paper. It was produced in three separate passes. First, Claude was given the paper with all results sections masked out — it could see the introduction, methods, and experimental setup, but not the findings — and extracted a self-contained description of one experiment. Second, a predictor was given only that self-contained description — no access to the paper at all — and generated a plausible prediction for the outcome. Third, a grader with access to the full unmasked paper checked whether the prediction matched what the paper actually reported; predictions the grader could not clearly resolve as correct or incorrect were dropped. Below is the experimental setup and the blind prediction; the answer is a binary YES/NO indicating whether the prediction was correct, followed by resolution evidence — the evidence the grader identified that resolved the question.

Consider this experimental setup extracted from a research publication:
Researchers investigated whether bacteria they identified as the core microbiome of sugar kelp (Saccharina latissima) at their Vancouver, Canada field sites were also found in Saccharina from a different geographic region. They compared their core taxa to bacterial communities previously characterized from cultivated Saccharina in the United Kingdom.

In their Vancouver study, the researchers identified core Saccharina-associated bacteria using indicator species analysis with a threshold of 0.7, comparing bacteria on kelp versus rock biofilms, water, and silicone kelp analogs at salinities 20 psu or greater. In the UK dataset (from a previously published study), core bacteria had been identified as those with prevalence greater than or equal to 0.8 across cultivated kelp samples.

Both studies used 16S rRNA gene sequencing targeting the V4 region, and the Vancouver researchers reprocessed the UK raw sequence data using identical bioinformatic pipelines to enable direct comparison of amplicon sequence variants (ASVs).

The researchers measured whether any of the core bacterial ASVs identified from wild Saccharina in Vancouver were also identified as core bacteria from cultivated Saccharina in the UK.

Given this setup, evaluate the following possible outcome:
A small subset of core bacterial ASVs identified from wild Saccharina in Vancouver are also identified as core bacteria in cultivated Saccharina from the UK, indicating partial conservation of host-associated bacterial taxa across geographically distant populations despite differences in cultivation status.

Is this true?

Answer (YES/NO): YES